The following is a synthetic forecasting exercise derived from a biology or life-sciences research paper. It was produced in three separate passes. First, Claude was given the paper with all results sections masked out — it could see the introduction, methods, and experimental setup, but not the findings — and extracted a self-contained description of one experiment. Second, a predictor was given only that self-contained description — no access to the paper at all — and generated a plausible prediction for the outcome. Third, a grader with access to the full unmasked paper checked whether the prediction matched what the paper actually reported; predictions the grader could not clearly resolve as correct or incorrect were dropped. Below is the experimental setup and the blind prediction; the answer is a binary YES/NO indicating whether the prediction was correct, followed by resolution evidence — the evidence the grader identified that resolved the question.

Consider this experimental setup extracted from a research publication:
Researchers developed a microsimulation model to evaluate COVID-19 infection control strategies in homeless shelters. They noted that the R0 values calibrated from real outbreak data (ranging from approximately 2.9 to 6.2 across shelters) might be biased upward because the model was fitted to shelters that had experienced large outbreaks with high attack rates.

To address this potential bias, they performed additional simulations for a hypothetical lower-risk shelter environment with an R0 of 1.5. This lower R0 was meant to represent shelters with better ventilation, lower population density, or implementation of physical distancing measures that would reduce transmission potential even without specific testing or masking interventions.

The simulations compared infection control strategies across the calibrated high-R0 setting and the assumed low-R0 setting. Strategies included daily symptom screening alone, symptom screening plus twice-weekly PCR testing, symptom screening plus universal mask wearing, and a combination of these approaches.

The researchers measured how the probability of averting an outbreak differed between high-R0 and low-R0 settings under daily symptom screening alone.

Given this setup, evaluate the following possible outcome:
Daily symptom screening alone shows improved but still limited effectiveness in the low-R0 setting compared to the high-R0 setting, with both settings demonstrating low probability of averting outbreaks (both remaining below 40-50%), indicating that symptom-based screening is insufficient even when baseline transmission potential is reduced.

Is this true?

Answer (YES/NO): YES